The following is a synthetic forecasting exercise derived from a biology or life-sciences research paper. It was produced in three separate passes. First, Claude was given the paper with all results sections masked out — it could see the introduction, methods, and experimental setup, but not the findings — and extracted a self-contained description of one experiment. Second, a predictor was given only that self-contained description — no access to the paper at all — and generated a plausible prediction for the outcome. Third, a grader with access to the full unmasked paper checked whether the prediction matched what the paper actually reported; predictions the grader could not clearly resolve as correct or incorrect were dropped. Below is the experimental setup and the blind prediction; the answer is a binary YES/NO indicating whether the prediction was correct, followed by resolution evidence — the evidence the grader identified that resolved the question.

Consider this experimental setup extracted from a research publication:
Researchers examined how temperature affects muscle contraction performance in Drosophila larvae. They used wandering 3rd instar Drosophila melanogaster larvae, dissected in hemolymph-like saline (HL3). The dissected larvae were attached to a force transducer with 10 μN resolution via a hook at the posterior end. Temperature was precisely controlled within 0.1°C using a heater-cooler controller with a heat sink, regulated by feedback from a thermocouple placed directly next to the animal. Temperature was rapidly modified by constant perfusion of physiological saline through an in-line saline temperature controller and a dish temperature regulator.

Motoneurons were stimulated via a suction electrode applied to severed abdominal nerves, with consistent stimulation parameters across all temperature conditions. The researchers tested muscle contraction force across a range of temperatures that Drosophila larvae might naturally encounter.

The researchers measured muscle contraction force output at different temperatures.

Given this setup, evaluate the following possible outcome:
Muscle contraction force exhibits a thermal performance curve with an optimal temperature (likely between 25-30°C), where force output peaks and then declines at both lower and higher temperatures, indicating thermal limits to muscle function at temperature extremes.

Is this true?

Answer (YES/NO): NO